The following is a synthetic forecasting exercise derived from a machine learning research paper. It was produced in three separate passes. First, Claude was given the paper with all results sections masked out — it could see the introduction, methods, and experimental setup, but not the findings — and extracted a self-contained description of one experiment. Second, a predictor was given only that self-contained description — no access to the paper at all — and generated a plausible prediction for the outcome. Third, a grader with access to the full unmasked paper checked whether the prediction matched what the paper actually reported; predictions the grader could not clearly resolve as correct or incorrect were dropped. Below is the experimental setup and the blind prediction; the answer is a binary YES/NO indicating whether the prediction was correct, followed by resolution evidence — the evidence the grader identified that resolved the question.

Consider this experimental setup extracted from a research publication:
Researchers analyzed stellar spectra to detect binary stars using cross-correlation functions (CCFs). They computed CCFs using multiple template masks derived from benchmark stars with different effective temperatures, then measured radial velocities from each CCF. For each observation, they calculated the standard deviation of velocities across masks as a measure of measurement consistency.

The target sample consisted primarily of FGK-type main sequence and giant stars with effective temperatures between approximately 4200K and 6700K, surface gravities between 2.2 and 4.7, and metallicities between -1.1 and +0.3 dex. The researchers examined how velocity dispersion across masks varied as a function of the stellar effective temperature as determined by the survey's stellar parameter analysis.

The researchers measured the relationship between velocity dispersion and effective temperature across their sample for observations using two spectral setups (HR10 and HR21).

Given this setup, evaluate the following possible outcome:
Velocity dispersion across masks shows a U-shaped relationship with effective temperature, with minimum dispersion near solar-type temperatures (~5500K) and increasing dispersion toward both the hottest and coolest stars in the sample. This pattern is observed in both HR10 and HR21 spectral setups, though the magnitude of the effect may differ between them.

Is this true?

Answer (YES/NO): NO